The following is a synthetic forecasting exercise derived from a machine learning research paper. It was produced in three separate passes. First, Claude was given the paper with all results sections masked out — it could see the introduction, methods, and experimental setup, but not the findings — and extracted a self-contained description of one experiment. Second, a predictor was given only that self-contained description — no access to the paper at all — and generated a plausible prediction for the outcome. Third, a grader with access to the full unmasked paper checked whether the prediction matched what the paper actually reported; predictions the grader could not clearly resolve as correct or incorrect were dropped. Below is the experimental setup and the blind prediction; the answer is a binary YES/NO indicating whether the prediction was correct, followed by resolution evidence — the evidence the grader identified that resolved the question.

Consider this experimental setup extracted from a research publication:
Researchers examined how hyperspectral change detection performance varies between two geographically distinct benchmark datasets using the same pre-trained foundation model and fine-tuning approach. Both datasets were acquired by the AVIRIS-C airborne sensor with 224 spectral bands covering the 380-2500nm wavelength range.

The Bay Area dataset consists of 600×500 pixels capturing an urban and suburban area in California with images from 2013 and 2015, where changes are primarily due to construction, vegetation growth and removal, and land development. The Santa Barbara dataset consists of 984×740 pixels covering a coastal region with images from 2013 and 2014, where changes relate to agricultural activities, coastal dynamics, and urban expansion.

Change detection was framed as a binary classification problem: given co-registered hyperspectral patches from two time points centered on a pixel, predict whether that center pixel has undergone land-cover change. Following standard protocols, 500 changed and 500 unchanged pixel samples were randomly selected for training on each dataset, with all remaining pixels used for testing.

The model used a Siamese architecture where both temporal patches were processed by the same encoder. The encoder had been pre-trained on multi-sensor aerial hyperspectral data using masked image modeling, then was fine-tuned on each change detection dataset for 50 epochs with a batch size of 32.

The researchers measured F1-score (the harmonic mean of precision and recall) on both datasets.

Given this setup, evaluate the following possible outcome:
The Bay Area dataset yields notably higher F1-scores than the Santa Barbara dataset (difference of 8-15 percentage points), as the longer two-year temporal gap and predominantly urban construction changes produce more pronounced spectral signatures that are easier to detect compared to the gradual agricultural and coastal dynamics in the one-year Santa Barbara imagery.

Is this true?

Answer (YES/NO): NO